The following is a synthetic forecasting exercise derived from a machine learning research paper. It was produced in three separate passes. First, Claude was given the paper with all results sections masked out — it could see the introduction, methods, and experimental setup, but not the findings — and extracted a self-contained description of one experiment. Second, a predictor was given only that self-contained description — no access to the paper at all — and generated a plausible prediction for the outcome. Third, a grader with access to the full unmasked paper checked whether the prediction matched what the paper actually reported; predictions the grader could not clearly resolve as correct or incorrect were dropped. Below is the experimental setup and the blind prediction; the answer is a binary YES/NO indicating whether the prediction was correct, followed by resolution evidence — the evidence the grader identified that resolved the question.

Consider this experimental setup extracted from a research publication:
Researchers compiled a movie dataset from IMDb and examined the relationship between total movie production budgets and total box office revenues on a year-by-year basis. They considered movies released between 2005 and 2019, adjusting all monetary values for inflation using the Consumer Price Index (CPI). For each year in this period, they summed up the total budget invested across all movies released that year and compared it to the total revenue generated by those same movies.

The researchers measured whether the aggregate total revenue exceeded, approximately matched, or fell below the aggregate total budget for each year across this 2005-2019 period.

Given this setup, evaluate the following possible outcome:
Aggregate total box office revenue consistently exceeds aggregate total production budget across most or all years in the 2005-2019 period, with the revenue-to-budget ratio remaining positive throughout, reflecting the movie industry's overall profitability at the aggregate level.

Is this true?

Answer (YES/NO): YES